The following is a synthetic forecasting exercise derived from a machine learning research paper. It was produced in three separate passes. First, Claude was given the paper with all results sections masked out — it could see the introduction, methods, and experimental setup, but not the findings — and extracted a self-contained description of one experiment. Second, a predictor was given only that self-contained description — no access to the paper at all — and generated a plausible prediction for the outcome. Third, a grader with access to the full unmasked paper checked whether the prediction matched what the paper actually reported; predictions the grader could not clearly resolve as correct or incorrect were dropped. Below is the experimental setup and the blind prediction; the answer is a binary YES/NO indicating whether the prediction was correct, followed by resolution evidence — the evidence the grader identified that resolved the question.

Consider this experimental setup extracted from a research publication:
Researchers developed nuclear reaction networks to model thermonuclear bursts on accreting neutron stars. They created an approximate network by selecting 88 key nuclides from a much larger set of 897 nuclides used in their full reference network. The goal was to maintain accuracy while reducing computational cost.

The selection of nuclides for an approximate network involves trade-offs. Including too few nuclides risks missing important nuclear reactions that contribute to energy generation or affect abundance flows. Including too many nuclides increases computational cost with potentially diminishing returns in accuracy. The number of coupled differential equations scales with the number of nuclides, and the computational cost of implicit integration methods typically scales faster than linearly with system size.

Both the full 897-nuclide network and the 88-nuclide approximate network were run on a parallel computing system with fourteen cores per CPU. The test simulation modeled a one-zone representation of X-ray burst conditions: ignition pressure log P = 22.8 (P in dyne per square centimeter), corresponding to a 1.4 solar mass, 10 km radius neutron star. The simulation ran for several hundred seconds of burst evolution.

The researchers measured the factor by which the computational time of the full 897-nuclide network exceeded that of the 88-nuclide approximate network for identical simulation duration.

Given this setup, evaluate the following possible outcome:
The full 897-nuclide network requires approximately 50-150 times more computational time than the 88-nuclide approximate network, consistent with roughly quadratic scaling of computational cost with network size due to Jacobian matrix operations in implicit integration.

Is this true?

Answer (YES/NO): NO